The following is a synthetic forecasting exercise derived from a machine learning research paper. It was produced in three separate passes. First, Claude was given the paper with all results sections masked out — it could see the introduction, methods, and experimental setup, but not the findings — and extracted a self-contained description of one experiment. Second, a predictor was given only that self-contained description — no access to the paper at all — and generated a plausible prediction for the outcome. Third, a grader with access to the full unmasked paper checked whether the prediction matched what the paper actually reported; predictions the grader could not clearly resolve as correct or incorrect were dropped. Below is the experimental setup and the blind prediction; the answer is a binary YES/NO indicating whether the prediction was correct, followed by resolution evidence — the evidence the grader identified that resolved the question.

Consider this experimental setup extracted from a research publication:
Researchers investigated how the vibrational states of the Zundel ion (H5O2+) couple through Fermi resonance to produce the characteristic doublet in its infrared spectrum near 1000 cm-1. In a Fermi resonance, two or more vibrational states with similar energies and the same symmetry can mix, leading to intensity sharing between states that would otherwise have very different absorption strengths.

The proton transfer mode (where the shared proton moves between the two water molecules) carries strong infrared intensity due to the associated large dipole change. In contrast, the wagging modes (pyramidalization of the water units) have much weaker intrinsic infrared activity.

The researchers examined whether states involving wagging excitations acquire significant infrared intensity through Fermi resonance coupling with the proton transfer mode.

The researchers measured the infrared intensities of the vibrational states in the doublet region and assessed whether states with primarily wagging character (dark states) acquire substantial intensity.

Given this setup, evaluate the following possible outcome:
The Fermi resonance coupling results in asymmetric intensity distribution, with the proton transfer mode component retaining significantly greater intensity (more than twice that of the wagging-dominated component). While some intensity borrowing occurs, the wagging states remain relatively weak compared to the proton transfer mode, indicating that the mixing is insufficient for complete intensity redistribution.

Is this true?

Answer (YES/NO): NO